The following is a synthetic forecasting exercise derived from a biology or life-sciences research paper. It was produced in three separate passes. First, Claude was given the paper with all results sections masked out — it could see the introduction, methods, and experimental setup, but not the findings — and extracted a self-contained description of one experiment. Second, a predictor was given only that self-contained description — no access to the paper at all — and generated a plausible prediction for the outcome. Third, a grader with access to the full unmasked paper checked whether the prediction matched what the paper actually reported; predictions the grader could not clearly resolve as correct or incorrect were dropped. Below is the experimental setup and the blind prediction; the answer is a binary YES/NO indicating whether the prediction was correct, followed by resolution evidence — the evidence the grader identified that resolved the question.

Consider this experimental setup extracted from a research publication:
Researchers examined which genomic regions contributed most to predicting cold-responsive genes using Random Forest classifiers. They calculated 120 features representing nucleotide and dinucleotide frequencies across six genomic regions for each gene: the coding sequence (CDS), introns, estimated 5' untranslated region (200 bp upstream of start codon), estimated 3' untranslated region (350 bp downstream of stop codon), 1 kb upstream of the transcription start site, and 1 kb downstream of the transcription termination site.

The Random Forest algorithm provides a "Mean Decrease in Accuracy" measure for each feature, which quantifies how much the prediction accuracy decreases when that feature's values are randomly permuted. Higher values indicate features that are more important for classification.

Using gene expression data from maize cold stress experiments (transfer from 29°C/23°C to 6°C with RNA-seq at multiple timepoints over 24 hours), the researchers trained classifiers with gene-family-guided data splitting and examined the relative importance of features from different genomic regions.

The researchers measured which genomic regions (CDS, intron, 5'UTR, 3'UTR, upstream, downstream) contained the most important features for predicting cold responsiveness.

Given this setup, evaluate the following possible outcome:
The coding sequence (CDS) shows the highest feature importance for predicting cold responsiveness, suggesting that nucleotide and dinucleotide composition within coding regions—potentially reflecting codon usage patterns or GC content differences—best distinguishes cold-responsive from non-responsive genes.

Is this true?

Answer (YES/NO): YES